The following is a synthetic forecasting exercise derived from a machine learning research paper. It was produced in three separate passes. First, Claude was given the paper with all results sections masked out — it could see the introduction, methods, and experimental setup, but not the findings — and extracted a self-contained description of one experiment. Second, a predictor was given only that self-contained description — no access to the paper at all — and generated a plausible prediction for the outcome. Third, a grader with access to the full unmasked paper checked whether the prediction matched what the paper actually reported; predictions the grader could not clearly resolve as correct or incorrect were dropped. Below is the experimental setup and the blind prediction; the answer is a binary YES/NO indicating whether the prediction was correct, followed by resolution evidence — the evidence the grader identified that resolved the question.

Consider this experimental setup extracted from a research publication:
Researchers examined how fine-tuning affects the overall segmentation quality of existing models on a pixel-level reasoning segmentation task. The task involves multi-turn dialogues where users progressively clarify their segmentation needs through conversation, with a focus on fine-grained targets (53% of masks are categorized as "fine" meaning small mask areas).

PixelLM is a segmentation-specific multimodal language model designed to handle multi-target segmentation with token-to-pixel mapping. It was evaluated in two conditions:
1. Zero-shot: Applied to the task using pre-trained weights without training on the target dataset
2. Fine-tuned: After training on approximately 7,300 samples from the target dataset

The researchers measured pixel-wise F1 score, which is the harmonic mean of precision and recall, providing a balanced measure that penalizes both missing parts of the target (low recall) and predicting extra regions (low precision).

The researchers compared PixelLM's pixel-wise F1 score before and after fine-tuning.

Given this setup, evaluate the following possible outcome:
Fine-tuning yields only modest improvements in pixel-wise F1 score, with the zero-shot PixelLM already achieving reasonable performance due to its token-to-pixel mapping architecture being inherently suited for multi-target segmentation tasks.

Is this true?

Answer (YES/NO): NO